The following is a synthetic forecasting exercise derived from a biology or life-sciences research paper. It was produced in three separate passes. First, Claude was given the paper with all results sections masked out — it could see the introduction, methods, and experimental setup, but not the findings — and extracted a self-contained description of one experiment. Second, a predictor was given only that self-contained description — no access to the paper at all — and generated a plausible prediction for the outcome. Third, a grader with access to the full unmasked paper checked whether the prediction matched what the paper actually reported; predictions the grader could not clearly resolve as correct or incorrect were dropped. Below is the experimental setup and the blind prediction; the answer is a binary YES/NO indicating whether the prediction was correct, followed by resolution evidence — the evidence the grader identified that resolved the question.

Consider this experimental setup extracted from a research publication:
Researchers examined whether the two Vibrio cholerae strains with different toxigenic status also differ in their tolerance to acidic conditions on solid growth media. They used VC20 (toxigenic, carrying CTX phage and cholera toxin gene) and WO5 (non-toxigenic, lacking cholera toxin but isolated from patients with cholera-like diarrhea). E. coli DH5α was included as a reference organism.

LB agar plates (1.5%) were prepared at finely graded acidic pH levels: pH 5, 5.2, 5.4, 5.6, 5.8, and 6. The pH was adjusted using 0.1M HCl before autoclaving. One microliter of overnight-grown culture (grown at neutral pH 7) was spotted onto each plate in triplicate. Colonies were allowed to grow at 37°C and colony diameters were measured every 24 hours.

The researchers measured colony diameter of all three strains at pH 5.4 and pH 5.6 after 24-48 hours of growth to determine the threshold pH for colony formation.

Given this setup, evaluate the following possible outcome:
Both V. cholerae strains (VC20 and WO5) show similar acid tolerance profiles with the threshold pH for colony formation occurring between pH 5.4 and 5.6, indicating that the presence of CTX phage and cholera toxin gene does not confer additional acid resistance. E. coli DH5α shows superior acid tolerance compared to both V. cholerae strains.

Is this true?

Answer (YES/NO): NO